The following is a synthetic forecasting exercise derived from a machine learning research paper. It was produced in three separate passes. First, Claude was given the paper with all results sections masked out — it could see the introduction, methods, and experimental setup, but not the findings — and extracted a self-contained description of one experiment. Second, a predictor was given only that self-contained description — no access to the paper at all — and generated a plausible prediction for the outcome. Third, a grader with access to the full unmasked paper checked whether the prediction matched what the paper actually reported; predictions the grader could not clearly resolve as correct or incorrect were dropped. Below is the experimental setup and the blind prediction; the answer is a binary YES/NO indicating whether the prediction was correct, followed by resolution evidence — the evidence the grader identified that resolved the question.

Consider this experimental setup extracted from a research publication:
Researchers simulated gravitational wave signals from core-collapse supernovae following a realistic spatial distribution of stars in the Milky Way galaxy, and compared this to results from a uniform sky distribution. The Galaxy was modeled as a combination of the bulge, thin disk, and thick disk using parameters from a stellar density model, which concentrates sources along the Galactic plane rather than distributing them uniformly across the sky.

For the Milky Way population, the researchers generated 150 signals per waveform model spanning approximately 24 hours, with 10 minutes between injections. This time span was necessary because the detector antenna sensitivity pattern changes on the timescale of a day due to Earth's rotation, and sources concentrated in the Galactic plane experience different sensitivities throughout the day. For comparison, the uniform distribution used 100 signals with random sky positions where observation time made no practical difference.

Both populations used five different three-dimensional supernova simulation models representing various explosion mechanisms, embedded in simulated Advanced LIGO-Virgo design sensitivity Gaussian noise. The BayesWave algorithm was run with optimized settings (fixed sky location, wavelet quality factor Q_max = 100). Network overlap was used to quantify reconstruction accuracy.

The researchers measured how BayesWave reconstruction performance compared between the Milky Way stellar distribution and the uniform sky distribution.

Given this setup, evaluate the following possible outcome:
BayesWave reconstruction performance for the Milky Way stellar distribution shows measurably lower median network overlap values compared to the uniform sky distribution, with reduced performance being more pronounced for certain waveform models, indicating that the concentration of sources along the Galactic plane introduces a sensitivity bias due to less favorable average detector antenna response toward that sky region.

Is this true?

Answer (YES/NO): NO